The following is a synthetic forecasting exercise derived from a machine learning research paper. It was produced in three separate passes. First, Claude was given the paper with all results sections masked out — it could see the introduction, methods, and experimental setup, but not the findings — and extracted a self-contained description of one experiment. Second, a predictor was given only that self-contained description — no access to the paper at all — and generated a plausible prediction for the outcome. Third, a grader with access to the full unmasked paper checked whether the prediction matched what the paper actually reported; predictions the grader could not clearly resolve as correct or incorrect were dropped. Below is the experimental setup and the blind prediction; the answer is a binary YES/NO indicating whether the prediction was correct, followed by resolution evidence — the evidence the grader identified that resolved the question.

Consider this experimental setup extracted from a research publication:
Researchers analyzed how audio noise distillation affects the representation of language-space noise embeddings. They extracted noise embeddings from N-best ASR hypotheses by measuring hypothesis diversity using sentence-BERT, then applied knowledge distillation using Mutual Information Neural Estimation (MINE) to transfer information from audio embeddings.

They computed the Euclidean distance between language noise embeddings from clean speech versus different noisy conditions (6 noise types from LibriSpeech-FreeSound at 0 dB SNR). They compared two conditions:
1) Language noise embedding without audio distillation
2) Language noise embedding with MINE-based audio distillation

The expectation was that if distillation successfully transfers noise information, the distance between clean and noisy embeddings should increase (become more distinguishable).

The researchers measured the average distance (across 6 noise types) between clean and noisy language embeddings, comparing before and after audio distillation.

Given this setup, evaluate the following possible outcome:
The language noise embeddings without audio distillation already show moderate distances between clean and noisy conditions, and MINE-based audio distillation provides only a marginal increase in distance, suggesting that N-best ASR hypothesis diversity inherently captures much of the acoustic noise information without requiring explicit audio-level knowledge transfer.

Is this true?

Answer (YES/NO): NO